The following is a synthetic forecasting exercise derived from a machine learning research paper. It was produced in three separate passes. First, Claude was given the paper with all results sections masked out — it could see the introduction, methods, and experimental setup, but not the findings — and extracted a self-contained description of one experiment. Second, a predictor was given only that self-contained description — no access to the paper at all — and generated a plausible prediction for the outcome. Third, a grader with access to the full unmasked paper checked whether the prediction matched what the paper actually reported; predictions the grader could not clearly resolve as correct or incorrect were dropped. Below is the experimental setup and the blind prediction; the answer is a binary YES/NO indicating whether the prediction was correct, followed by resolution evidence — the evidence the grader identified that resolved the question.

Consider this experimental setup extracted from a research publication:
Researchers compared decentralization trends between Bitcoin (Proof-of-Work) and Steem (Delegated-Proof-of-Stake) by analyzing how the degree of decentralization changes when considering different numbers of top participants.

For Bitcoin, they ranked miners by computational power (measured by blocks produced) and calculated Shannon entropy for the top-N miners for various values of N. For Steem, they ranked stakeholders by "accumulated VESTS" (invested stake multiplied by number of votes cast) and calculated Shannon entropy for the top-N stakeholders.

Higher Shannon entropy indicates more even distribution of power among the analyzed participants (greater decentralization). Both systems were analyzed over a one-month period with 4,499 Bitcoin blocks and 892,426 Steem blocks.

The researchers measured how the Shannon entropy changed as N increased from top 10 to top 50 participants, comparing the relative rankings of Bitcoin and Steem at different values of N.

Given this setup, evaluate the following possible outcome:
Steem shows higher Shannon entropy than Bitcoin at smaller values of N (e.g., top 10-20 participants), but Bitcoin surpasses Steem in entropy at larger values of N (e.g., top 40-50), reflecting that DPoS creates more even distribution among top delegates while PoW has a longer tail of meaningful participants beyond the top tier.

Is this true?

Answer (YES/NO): NO